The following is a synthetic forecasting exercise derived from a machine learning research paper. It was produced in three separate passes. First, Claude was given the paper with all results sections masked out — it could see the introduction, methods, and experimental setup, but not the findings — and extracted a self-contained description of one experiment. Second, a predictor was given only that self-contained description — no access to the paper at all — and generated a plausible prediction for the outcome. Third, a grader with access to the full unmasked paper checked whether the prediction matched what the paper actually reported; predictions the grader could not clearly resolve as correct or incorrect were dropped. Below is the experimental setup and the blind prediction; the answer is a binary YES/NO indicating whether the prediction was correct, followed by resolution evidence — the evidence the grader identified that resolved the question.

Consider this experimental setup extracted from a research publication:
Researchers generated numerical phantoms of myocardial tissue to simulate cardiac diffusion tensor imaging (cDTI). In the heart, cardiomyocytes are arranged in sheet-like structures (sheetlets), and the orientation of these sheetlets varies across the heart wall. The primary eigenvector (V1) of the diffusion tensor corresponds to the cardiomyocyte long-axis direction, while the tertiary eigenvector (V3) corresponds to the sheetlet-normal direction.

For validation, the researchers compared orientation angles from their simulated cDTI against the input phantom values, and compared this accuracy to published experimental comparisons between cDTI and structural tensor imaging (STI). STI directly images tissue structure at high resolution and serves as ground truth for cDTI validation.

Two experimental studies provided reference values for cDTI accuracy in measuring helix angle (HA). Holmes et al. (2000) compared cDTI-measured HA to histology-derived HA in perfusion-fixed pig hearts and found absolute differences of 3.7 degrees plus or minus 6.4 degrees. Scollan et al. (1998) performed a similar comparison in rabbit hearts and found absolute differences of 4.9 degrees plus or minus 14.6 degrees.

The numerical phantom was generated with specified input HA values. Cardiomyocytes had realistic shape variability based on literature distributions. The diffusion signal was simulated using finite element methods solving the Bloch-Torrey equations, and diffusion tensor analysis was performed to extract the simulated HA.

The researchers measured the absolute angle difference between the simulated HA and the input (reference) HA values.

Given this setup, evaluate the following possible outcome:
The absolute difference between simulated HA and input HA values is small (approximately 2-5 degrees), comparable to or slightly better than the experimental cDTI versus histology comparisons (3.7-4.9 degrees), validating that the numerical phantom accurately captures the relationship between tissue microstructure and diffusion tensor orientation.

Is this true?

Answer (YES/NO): YES